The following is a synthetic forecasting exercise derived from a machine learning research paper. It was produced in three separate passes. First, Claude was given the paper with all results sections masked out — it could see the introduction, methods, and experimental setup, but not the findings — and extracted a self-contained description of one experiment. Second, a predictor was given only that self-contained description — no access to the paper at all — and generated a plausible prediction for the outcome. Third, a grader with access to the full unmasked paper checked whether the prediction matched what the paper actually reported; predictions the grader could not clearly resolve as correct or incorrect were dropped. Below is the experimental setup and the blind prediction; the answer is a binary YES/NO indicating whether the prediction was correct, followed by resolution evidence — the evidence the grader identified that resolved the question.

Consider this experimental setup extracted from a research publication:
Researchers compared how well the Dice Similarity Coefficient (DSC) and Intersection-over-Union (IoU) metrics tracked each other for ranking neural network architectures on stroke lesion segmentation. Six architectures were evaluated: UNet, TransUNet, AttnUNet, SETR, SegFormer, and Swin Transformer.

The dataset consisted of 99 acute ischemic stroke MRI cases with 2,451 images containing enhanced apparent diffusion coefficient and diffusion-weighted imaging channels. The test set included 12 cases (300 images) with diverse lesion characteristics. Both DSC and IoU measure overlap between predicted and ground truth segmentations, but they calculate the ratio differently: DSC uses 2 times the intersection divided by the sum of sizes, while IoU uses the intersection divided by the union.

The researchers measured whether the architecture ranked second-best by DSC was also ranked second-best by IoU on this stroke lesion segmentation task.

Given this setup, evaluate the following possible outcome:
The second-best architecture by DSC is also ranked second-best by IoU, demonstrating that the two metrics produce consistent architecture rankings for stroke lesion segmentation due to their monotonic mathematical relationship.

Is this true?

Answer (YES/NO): NO